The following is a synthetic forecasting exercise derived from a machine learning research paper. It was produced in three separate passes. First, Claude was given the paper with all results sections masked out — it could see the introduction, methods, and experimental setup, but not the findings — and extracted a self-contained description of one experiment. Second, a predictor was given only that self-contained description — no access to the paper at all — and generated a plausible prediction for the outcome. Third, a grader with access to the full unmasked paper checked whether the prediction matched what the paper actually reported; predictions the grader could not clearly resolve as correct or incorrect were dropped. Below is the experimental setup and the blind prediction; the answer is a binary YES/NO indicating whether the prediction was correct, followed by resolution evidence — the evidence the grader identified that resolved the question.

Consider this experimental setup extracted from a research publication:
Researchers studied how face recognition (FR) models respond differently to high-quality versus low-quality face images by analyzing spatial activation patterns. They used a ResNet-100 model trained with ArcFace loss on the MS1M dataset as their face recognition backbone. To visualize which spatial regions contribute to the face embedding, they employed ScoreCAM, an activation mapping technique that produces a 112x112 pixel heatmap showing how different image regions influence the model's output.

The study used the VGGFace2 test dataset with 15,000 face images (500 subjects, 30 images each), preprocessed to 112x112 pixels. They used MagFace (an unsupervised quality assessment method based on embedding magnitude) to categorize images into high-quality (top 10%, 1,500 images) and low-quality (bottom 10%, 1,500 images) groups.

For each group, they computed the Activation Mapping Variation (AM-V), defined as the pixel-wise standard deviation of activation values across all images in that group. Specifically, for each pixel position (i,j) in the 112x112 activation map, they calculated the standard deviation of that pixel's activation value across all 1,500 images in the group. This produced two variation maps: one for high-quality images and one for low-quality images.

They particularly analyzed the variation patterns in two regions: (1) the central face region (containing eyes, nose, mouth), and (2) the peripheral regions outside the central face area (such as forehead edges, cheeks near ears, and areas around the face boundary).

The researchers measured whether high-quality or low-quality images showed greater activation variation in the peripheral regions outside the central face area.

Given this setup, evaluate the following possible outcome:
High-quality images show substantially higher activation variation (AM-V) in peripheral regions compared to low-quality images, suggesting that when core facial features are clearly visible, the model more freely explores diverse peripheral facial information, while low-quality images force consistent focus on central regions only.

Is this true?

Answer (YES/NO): NO